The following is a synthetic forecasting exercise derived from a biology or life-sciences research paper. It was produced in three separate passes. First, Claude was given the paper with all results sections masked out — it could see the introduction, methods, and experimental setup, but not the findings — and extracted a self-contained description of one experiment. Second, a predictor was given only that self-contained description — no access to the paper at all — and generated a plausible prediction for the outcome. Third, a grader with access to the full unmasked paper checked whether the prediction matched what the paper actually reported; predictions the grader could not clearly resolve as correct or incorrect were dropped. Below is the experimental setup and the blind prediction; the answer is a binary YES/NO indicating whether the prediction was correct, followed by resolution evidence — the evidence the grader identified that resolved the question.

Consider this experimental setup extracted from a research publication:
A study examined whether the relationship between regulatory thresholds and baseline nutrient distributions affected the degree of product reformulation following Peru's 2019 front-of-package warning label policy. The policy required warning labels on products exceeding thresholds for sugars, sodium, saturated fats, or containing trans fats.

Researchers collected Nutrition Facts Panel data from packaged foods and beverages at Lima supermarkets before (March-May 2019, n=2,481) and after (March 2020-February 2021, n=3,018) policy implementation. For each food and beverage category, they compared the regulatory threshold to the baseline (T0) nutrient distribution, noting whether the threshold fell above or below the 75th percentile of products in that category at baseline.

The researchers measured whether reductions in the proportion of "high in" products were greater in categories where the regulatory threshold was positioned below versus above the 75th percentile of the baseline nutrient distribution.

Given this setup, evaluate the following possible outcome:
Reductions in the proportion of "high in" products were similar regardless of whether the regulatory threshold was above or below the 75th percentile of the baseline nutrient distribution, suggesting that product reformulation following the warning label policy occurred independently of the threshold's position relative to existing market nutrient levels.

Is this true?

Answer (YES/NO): NO